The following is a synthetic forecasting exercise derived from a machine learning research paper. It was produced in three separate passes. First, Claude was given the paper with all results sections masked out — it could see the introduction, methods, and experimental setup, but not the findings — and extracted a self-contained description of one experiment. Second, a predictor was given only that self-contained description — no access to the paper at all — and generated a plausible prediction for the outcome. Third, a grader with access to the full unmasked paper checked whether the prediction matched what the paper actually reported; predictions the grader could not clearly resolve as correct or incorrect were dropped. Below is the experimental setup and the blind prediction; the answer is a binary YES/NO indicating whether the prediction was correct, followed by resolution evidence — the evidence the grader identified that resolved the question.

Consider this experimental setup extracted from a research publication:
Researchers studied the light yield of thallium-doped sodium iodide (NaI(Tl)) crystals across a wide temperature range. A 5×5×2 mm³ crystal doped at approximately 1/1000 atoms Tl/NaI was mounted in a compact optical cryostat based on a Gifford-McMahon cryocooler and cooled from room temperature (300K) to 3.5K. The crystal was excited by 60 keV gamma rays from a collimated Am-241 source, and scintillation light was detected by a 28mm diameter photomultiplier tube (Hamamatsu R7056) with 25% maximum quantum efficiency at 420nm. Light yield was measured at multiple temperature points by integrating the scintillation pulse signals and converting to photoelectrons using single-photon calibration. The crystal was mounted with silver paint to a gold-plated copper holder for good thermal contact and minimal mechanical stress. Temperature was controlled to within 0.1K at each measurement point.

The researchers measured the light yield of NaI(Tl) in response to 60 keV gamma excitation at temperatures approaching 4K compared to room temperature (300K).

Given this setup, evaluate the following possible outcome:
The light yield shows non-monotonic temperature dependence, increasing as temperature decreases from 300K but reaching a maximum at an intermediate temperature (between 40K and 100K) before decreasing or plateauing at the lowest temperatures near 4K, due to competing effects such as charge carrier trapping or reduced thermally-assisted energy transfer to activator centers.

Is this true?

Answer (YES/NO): NO